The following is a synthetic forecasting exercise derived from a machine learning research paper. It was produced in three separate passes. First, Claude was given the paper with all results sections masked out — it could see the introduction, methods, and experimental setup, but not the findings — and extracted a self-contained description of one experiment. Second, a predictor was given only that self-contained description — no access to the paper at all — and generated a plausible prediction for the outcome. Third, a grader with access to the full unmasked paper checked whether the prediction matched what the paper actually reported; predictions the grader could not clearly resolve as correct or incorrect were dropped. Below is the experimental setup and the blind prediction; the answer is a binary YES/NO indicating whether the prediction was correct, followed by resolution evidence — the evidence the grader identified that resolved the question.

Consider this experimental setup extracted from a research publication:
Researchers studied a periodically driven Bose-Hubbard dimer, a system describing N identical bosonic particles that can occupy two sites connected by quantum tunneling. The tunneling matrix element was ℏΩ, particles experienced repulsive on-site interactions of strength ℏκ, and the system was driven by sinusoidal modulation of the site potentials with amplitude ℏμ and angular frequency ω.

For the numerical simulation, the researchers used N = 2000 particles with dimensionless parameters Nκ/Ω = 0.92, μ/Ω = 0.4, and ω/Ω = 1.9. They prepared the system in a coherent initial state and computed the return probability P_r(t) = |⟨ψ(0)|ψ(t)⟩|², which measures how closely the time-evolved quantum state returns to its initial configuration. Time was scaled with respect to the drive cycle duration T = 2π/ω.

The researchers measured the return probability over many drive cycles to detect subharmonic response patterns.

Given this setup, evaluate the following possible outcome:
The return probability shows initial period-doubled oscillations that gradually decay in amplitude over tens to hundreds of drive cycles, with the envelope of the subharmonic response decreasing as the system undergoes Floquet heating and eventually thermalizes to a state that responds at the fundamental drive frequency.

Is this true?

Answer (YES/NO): NO